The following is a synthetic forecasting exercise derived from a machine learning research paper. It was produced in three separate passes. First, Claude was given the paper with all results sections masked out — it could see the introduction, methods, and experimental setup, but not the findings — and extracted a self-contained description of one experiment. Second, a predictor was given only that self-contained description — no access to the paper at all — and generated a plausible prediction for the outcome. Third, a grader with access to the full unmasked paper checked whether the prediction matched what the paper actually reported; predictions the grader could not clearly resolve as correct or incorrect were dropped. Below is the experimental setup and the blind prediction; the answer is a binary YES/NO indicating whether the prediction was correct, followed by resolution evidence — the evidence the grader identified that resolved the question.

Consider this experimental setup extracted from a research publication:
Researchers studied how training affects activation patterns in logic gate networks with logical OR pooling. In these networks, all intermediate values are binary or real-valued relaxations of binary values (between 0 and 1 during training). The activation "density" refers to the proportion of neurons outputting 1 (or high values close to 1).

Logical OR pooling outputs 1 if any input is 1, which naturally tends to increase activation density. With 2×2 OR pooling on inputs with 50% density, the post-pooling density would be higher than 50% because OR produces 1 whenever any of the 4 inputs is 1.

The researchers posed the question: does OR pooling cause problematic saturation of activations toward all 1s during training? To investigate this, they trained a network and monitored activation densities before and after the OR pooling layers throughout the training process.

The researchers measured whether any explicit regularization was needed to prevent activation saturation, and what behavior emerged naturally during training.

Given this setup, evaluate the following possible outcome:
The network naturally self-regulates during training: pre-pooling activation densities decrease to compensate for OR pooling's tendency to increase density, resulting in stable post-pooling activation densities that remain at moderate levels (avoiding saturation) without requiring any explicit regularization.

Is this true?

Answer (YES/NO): YES